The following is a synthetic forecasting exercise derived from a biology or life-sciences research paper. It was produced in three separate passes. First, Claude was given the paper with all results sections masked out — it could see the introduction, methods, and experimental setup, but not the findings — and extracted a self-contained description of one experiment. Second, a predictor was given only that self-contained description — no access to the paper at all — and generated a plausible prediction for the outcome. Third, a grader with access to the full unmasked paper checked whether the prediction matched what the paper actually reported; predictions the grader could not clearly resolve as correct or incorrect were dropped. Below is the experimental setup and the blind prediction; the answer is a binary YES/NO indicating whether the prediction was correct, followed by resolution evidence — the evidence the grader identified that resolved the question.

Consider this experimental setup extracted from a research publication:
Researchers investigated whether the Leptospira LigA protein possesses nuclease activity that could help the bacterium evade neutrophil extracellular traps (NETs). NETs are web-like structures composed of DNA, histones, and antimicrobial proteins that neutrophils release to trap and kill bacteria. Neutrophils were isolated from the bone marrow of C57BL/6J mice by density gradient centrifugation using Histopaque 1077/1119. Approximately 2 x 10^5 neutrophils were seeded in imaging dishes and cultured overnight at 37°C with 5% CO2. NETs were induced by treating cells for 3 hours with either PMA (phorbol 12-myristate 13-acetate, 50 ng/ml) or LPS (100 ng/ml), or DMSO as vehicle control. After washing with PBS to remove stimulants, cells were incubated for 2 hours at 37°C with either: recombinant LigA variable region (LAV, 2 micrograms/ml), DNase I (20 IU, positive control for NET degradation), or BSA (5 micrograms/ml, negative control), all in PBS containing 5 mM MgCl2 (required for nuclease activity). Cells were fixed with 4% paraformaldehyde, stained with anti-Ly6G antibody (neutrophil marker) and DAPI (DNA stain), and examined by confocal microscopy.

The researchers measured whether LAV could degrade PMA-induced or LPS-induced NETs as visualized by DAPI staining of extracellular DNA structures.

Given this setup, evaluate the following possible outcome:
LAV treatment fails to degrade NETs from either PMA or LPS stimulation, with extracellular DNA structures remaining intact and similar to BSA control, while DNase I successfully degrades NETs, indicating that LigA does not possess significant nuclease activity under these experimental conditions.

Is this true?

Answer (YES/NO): NO